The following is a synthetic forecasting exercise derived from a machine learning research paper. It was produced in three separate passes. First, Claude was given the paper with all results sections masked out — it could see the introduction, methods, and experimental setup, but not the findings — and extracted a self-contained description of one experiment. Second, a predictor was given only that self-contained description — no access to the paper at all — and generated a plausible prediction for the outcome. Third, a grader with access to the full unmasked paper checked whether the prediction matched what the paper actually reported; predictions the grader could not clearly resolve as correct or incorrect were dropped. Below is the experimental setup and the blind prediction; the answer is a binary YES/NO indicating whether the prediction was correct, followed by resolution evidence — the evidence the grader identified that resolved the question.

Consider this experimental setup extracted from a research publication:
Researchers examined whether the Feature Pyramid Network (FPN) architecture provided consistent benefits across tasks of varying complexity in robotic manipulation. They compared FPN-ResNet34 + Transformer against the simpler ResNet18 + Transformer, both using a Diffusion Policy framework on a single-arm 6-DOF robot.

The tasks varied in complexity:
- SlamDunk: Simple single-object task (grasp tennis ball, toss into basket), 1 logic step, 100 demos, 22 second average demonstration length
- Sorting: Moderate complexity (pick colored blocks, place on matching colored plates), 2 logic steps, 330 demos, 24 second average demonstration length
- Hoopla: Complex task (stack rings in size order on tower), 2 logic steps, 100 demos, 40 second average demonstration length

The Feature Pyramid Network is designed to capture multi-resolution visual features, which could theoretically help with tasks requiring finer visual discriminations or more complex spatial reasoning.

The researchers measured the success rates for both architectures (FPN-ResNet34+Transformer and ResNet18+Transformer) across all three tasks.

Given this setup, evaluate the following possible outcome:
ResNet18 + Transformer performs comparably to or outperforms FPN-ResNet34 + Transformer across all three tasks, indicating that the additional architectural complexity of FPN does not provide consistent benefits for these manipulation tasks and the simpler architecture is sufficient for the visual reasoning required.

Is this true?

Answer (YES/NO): NO